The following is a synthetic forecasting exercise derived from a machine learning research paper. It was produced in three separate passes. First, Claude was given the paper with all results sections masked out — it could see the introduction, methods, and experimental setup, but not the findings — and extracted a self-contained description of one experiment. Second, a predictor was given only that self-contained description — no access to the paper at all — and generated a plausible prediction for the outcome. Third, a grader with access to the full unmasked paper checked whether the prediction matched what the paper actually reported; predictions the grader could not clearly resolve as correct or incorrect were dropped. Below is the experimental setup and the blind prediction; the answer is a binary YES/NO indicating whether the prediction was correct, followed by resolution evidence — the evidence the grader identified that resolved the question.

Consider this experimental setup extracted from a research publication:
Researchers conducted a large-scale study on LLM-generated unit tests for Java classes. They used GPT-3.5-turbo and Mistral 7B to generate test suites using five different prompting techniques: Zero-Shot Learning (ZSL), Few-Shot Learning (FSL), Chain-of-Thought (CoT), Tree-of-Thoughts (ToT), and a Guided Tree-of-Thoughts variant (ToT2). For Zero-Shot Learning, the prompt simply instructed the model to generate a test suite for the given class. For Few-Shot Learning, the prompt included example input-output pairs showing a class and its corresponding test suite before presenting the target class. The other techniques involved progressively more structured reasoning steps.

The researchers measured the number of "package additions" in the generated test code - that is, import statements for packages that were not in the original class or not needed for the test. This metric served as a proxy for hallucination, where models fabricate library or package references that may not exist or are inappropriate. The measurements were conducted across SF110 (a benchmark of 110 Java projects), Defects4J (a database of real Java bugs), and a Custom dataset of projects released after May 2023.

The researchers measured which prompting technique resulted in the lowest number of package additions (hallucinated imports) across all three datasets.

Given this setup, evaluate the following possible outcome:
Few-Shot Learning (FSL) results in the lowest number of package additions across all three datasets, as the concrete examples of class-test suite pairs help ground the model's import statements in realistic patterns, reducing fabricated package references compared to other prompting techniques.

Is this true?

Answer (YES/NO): YES